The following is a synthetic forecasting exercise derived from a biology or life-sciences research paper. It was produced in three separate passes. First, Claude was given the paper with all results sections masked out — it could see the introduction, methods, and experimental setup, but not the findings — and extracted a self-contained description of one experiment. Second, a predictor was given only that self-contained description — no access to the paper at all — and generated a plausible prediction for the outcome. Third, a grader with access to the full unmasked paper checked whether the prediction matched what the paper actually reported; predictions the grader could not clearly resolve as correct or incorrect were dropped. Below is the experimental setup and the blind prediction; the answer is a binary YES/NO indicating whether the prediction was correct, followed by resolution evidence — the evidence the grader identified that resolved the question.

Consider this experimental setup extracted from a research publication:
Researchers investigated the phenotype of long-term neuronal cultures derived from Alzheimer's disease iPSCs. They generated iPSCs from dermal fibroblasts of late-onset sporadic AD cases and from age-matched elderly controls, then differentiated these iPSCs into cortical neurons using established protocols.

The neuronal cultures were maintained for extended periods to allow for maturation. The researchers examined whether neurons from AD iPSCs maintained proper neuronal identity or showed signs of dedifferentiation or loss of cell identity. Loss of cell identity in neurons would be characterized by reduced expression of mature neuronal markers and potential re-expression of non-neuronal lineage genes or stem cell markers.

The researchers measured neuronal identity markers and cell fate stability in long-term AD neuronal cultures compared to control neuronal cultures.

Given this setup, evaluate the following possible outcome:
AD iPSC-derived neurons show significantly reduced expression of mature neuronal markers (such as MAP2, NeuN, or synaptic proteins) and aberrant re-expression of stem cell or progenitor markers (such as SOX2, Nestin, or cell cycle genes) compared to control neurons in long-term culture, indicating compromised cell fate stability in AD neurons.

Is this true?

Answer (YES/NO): YES